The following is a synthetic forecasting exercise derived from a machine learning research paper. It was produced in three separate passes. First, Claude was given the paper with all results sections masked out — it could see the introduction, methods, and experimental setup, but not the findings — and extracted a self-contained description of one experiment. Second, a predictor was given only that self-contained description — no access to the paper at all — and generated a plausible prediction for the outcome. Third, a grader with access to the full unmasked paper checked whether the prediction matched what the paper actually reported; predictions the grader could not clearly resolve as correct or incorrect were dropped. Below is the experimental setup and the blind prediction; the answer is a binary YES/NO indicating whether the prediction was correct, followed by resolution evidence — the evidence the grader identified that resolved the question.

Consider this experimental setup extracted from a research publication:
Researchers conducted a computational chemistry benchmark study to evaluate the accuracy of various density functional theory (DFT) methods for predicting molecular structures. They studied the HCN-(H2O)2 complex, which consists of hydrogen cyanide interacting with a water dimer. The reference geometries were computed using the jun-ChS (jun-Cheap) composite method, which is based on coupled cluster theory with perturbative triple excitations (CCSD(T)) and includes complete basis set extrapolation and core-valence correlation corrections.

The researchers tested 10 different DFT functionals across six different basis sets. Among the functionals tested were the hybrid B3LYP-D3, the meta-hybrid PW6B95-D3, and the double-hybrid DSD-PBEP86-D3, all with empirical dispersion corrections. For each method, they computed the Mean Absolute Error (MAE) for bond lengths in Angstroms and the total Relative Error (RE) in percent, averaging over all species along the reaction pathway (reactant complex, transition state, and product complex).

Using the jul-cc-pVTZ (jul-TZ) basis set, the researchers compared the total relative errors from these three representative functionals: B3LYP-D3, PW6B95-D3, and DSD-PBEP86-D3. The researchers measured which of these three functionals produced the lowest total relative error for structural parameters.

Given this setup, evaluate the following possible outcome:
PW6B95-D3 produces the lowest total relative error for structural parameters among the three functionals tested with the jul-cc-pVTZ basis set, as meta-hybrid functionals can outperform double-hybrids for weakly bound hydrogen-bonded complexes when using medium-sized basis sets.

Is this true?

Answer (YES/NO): NO